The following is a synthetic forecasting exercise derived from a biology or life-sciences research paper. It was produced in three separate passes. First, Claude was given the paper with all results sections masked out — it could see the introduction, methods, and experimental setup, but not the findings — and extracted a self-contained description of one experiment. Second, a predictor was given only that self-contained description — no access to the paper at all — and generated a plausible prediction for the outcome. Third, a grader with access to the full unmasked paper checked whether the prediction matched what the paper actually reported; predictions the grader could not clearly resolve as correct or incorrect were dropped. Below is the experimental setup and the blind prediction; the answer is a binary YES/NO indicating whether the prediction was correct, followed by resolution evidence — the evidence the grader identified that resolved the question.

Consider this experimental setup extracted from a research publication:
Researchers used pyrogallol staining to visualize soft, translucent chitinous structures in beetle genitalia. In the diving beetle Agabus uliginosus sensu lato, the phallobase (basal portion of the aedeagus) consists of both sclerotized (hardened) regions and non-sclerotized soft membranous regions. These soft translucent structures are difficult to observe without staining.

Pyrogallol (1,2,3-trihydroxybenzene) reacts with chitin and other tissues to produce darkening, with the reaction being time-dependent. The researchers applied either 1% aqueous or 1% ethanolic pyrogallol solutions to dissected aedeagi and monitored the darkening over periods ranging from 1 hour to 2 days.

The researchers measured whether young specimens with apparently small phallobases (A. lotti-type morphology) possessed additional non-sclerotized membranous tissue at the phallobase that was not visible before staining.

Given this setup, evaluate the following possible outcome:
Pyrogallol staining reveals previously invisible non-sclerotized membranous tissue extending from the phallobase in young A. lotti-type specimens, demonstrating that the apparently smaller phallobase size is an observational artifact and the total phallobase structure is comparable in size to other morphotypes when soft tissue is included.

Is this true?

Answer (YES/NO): NO